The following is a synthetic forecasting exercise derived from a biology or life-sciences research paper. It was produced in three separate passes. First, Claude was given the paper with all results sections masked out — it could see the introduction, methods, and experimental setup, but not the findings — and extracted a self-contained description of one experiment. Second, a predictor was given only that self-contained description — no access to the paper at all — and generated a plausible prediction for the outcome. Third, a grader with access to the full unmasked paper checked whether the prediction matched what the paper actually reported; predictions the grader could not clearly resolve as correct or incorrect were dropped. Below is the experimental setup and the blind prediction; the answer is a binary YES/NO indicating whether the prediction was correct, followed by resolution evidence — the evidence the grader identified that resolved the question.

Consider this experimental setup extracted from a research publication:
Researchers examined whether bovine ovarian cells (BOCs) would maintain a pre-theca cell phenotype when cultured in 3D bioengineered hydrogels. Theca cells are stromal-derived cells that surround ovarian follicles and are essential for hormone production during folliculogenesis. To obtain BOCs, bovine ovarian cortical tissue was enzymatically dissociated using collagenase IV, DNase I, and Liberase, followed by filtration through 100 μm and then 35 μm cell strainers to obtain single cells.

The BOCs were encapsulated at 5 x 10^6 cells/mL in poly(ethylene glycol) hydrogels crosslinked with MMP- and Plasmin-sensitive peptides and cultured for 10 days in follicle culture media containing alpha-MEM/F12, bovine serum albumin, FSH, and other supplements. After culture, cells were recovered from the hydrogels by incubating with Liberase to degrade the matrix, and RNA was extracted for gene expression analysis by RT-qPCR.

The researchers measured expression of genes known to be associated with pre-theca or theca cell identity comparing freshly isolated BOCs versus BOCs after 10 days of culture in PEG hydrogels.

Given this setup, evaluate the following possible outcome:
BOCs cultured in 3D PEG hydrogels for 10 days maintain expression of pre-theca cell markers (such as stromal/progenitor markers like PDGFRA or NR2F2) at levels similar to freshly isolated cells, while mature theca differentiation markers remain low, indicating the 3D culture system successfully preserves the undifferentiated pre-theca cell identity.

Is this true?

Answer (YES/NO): NO